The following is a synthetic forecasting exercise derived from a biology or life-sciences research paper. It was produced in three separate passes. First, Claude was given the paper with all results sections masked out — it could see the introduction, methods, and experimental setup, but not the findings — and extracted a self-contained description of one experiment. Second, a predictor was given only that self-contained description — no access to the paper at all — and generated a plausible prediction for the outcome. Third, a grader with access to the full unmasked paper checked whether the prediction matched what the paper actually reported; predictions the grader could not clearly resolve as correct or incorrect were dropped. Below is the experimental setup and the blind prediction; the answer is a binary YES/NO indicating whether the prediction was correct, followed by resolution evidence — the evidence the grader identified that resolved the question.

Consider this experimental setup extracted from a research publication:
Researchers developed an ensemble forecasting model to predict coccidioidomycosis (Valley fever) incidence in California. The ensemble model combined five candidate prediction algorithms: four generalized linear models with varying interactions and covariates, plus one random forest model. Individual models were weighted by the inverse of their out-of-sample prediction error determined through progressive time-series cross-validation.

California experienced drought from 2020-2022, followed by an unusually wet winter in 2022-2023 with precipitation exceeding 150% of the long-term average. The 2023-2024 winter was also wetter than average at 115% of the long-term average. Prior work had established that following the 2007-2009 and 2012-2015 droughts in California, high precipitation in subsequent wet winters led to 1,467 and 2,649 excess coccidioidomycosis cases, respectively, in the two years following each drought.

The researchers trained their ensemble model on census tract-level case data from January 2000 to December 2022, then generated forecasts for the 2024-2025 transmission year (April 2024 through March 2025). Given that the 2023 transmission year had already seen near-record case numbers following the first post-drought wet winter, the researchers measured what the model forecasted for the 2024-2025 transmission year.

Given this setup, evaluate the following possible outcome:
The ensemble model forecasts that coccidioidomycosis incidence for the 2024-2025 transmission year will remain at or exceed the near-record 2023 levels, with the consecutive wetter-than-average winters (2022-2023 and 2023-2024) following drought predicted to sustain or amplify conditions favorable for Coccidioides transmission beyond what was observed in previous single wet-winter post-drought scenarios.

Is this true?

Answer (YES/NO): YES